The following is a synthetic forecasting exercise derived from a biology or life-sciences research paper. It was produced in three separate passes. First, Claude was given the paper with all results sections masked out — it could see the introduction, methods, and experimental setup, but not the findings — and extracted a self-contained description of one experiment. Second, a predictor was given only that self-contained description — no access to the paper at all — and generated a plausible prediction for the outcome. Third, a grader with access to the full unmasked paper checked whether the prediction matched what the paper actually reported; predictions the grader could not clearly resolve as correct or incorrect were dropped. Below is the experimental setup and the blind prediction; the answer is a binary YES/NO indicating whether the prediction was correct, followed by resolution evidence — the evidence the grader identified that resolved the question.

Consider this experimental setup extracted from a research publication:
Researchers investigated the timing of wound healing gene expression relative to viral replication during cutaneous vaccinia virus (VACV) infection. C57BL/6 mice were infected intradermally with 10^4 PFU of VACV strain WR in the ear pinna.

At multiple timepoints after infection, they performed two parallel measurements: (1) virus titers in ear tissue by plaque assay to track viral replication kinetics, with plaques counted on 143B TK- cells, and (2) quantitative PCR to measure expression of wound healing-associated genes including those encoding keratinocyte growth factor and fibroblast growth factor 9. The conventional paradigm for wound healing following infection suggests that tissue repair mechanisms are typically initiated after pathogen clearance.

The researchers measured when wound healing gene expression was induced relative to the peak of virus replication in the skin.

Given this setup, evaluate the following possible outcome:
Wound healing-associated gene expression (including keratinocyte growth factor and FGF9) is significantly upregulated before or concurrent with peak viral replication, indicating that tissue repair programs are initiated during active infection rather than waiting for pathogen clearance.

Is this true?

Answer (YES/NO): YES